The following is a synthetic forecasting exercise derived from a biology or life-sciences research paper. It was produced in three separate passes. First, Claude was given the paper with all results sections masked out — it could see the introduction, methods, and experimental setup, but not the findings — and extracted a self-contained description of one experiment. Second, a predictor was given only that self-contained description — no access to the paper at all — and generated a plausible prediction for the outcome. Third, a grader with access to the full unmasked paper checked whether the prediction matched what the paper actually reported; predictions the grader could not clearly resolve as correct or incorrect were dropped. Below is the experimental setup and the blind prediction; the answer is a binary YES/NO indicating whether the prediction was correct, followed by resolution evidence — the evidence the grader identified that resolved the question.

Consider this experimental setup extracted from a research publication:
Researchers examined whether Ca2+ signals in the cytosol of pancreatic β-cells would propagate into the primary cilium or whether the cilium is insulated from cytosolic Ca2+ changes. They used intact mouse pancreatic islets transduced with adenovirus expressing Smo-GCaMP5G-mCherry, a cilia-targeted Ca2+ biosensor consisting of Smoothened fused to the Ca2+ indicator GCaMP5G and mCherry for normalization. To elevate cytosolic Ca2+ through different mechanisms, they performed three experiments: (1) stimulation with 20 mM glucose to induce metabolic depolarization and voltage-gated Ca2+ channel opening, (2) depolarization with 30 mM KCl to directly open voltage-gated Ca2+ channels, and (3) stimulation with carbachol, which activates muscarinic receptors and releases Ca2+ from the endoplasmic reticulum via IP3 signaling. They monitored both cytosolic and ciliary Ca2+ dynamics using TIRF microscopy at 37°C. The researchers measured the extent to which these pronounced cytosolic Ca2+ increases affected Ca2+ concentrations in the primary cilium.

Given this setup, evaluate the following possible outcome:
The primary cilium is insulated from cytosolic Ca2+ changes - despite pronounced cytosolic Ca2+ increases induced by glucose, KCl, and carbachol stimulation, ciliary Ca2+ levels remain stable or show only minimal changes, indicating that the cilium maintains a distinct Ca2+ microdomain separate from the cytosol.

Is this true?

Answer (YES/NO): YES